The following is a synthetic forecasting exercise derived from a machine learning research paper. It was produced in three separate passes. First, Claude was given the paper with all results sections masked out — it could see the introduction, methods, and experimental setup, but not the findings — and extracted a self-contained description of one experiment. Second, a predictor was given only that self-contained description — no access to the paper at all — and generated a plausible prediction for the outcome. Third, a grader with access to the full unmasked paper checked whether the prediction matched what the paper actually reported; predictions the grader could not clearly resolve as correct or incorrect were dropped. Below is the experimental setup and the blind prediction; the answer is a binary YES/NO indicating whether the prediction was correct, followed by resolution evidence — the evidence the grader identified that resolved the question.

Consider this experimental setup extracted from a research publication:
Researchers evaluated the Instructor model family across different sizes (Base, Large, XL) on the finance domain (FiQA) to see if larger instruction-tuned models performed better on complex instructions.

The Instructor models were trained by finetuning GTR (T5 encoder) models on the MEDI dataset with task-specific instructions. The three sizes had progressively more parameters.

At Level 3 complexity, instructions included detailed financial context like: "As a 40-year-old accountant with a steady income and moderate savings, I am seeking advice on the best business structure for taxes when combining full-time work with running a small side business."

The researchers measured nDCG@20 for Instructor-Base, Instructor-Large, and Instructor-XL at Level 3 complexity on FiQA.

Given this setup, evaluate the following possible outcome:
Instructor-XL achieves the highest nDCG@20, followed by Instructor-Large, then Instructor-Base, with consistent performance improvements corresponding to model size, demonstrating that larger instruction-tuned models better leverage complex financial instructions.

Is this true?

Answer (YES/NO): NO